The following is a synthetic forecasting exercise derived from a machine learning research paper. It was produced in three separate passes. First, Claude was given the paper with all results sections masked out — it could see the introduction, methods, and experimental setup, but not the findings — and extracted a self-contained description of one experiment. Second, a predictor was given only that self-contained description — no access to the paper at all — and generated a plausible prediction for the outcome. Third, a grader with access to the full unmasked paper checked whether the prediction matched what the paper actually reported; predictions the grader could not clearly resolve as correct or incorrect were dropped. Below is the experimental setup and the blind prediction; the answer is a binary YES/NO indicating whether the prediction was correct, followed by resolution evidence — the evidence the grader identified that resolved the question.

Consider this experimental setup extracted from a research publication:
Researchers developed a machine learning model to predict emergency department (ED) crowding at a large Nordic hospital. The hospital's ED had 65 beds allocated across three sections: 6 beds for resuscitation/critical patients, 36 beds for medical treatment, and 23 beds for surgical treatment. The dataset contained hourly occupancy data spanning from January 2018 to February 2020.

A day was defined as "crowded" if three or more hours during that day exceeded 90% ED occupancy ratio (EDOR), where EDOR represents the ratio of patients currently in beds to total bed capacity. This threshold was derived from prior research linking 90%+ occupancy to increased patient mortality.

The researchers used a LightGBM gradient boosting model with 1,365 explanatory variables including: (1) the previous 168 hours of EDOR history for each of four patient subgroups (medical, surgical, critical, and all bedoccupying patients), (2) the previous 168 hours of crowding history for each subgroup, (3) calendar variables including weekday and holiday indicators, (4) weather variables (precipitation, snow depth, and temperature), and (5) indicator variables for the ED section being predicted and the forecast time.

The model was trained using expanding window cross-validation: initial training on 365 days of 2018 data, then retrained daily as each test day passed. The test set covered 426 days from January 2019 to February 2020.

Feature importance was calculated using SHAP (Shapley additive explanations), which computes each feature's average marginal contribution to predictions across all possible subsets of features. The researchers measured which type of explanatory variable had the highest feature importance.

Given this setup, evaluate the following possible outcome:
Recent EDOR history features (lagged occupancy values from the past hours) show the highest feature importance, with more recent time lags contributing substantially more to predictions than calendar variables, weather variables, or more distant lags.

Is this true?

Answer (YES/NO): NO